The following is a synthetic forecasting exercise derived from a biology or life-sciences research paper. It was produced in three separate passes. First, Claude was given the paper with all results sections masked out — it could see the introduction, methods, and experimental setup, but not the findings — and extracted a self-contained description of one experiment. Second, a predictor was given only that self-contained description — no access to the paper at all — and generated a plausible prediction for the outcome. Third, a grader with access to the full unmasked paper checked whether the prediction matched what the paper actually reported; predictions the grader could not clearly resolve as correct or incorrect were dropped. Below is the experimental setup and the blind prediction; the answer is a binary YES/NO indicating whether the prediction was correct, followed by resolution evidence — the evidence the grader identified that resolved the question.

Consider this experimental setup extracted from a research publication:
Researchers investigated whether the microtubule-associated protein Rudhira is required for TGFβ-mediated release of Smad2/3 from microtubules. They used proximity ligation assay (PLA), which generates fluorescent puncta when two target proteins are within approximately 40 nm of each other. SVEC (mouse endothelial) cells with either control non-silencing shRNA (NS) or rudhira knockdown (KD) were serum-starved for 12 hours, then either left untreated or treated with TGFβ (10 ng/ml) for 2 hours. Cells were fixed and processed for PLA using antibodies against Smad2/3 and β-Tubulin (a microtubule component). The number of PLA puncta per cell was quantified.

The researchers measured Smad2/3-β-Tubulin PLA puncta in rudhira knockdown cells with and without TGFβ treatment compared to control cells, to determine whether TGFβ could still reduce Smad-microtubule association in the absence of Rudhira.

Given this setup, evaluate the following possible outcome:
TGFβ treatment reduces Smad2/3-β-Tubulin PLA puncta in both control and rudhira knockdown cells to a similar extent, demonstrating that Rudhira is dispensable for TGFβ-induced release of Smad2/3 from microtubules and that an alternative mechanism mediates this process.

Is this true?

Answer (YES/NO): NO